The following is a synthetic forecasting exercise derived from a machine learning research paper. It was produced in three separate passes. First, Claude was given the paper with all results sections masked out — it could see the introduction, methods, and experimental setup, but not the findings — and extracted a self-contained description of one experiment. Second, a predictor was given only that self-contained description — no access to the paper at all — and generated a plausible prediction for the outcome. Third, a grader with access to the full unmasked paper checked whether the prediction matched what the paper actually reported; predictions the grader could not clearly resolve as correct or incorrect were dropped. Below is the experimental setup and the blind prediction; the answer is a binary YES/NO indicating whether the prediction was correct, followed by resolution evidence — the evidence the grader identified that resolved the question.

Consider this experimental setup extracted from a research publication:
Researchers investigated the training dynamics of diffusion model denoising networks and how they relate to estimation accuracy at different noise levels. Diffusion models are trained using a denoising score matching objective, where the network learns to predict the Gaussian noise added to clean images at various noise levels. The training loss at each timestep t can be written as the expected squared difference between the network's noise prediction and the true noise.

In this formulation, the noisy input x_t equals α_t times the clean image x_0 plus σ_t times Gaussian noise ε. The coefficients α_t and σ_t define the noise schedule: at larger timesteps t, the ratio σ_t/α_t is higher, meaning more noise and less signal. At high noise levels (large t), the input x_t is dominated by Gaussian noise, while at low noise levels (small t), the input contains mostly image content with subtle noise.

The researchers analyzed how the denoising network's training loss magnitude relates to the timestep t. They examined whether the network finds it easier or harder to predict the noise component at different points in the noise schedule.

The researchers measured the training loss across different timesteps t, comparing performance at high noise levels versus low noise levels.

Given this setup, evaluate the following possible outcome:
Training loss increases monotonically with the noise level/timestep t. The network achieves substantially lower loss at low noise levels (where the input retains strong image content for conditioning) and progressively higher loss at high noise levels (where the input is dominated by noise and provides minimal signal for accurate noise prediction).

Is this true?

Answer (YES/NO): NO